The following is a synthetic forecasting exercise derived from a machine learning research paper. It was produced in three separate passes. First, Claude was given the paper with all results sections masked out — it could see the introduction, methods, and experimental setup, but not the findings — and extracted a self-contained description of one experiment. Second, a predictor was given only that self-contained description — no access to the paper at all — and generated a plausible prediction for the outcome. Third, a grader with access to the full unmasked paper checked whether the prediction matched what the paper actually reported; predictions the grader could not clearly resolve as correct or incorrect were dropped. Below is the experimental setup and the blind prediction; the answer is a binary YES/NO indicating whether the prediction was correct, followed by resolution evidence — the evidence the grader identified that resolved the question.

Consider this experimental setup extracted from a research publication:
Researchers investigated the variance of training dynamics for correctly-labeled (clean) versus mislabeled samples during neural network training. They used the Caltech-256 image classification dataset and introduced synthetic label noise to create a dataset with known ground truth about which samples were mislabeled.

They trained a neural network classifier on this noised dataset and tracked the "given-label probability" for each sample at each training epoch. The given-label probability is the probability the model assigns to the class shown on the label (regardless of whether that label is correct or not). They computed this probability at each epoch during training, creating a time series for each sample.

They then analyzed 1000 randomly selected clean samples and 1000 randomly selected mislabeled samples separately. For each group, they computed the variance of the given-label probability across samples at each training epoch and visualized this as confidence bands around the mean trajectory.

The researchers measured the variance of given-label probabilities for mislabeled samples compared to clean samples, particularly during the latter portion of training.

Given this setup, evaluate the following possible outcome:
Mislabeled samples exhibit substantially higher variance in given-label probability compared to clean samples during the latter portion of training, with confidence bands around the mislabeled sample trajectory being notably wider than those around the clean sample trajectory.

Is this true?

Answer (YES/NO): YES